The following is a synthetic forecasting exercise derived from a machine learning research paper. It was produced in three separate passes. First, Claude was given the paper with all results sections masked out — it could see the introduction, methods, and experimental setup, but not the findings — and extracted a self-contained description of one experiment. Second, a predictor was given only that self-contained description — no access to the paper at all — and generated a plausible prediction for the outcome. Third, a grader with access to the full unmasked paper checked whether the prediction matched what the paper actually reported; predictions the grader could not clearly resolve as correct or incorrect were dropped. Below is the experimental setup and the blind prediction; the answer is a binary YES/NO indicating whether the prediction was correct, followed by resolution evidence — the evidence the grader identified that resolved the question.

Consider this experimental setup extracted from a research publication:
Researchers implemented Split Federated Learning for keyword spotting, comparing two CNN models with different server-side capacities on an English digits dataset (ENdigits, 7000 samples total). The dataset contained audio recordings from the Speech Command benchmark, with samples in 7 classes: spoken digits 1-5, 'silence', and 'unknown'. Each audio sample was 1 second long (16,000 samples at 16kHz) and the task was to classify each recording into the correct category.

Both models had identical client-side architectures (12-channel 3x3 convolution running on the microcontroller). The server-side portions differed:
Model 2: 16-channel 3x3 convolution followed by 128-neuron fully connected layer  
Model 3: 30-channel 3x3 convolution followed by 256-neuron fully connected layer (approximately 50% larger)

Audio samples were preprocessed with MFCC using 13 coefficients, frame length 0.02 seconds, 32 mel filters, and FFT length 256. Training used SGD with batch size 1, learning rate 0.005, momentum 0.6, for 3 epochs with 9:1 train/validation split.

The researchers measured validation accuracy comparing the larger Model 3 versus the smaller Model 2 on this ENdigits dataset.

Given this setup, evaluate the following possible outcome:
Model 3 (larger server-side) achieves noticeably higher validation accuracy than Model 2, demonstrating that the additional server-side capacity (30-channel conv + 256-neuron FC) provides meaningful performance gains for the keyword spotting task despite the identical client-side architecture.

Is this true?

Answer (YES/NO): NO